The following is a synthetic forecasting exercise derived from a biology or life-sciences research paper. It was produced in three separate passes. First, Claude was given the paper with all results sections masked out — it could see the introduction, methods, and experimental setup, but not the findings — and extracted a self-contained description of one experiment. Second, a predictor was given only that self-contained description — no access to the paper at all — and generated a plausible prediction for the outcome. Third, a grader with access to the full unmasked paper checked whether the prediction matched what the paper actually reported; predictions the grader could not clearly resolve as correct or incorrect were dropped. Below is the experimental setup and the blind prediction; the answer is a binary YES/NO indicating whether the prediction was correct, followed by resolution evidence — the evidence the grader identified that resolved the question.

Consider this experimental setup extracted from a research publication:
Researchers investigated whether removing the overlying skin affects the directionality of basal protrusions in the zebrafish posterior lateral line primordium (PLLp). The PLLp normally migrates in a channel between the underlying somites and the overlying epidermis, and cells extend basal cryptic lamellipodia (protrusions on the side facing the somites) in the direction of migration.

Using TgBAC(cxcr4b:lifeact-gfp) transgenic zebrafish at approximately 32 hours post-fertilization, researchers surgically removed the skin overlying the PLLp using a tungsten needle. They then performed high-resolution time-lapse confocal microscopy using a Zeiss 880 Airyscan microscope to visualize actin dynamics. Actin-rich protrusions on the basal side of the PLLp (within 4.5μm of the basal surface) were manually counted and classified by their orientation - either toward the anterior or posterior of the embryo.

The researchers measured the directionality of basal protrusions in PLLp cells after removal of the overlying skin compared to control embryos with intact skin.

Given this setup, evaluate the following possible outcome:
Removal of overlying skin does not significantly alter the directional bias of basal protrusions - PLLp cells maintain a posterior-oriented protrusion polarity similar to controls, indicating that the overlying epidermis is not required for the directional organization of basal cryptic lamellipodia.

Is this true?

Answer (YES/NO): NO